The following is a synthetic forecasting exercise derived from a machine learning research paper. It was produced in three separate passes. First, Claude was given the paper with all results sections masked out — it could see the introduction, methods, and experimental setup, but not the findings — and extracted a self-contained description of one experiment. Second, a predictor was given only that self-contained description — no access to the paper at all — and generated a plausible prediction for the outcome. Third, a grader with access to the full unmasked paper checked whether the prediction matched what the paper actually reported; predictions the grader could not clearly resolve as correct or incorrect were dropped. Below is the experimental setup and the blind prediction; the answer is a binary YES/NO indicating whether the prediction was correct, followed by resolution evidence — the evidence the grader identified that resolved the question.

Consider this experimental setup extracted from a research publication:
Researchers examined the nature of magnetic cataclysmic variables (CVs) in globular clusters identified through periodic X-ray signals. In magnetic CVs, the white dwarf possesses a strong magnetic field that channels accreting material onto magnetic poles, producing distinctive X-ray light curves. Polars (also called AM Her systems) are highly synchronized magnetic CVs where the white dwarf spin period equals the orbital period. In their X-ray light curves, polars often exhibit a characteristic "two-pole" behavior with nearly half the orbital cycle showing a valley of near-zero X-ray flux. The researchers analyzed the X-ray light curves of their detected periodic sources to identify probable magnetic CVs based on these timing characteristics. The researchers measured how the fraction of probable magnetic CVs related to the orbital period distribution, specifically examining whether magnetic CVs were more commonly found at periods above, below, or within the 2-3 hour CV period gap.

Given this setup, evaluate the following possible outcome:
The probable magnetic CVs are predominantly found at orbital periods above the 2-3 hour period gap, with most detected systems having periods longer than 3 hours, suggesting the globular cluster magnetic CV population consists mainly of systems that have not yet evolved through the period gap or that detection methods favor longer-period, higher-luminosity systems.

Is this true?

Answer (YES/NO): NO